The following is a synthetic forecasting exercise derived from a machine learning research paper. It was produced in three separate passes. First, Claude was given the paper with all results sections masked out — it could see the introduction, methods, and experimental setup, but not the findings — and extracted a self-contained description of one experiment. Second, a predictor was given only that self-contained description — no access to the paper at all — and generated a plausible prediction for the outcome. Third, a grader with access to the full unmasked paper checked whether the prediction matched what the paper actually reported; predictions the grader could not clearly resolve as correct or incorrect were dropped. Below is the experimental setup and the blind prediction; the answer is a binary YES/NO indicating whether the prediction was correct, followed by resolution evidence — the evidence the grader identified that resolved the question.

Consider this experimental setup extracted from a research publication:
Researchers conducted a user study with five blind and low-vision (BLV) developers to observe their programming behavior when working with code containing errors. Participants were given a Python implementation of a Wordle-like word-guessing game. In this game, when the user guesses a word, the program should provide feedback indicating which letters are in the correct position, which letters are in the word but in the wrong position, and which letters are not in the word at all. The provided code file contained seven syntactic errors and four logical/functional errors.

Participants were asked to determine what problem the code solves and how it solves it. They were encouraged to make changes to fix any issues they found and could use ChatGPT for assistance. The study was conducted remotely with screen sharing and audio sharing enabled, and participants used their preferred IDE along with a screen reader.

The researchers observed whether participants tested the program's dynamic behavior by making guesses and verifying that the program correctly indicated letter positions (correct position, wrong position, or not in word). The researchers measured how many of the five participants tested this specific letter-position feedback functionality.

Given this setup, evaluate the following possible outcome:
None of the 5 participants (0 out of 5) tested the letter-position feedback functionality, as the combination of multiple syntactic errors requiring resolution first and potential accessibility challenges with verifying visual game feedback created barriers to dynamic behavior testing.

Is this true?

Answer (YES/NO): NO